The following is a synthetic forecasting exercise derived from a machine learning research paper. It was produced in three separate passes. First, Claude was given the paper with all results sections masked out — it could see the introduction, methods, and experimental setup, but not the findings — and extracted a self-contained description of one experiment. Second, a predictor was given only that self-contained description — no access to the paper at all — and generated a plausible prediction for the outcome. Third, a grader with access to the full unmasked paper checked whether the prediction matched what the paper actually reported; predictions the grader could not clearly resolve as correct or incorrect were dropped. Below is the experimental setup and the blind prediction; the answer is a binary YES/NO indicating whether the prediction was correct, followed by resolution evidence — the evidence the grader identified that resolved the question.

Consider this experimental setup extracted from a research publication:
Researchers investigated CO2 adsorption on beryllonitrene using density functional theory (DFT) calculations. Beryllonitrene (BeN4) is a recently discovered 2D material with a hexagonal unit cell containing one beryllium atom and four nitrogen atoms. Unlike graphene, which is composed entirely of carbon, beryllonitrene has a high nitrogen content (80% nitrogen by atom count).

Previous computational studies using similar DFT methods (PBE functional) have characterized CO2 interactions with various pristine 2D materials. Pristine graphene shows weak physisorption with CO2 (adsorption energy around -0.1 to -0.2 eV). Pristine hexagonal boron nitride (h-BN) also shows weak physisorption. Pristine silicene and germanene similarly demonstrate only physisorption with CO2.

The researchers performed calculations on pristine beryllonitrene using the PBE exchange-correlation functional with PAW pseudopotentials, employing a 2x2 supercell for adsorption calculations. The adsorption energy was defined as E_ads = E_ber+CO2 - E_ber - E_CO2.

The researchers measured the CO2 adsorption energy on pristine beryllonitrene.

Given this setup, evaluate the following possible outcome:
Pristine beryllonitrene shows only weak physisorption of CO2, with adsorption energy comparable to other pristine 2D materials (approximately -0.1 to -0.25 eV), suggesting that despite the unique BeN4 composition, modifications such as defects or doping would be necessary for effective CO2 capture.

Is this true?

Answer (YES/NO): NO